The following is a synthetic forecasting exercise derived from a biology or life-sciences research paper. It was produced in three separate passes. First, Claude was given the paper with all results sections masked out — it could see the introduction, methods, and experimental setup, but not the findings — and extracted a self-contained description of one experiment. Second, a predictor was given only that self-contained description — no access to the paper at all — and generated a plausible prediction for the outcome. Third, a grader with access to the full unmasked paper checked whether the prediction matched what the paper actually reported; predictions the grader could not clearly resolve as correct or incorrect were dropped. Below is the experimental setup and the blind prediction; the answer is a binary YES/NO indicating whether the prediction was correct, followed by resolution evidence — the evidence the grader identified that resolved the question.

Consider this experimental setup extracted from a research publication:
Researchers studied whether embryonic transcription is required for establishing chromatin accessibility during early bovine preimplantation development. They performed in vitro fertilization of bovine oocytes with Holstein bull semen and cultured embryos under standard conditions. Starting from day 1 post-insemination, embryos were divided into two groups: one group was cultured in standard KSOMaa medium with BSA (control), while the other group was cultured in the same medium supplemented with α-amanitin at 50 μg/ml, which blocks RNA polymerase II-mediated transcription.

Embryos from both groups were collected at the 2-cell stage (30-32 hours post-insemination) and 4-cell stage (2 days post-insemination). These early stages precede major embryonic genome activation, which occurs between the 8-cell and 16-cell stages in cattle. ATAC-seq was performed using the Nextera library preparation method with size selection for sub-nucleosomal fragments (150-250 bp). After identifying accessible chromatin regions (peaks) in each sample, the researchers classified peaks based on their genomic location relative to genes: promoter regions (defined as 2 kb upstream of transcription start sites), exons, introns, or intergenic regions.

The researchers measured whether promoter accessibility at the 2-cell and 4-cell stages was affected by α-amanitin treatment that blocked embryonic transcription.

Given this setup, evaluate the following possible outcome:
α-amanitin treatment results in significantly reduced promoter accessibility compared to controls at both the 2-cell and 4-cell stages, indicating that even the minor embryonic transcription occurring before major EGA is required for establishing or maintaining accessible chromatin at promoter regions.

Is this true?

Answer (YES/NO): NO